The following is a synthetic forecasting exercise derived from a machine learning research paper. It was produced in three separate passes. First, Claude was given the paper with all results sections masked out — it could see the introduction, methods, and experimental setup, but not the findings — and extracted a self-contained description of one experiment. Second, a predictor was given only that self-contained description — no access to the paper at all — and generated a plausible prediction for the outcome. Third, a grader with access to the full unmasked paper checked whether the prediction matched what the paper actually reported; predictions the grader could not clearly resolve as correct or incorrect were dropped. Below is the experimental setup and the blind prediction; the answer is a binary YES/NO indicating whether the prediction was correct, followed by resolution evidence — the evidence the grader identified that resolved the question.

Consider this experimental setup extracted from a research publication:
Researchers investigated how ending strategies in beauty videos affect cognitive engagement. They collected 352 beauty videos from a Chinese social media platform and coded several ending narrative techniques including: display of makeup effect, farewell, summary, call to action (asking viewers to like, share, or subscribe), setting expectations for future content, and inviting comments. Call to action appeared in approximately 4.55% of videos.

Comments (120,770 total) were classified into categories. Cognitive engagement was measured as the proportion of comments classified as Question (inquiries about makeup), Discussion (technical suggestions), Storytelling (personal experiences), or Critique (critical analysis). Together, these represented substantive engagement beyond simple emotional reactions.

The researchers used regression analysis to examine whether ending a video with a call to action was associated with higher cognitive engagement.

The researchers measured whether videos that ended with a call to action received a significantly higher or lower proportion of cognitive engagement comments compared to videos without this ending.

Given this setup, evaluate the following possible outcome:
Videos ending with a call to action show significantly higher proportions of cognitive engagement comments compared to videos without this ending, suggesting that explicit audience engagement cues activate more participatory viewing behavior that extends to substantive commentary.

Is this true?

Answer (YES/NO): YES